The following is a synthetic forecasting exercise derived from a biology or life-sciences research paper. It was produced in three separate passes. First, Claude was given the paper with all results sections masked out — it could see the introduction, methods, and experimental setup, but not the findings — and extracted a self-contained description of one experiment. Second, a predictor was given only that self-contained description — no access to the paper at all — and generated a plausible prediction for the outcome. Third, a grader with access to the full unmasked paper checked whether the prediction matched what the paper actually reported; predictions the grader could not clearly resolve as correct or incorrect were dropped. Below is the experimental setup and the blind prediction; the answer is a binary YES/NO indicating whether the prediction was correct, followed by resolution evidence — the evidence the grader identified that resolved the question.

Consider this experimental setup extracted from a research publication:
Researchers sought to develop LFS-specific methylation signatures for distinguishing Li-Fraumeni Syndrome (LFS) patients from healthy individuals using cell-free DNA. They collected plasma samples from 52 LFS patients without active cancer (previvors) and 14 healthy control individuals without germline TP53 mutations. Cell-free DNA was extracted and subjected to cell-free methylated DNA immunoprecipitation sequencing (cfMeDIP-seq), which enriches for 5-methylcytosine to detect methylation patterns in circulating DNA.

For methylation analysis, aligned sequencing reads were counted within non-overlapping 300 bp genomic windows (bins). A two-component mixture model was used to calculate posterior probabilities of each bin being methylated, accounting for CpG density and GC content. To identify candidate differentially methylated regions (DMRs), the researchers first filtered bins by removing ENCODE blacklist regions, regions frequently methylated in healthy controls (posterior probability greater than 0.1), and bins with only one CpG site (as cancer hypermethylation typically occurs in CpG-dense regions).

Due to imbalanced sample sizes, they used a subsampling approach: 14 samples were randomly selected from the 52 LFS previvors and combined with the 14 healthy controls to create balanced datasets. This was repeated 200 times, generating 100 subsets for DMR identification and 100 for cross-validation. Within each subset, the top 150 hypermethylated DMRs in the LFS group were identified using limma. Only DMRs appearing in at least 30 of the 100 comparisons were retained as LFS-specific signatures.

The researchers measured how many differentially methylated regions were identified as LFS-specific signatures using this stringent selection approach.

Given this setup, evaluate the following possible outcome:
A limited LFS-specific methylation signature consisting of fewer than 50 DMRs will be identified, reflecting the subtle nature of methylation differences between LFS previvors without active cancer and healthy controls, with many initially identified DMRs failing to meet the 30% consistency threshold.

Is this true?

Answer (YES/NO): NO